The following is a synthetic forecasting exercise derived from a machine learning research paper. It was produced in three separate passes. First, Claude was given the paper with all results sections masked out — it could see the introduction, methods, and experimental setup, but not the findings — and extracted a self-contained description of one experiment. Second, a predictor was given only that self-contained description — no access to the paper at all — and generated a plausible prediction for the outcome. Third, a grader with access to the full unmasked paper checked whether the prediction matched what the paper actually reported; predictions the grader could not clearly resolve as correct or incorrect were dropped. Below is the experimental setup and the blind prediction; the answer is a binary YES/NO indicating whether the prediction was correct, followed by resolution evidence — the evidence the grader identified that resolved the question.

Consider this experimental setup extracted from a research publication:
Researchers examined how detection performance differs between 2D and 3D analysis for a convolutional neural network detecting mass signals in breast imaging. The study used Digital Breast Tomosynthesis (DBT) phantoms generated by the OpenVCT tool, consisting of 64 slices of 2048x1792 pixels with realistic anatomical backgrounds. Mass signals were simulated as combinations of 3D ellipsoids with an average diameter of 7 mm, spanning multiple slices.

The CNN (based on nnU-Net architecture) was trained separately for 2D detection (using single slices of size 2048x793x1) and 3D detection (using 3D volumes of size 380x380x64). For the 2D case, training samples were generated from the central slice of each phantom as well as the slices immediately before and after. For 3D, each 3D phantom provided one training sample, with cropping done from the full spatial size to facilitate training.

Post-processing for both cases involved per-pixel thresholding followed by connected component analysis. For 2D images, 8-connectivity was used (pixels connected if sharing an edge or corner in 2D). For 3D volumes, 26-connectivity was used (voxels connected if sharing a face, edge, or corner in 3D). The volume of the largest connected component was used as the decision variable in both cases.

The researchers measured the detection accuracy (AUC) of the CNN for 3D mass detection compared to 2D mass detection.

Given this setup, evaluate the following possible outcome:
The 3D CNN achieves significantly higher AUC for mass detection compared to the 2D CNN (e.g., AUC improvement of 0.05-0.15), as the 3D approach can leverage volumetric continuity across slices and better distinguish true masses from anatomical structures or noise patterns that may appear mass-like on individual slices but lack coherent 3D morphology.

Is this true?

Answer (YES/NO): NO